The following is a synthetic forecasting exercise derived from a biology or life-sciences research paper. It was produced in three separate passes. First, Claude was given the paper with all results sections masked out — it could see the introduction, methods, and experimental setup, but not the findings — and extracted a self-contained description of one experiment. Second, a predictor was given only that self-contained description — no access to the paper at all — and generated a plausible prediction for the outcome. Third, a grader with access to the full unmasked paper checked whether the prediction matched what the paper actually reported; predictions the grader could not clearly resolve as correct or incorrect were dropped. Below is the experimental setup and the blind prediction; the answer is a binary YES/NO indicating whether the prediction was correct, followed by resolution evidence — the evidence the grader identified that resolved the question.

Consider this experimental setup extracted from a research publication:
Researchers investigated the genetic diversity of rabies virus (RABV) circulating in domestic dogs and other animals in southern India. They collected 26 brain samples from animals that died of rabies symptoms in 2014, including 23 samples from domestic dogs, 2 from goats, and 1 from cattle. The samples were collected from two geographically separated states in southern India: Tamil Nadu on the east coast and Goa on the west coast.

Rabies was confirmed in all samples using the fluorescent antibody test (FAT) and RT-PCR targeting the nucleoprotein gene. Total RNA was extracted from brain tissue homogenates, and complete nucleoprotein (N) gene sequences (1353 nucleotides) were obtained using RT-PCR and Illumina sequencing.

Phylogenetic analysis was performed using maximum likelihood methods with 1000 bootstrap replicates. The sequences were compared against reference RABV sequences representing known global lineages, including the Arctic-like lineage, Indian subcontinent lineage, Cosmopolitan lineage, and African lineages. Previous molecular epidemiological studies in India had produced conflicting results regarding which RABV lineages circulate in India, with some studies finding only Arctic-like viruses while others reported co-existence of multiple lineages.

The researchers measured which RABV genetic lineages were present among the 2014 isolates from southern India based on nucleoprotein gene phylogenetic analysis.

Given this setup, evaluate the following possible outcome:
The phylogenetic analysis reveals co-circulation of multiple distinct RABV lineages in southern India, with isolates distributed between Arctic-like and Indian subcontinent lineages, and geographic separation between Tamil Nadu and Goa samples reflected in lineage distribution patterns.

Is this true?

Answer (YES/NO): NO